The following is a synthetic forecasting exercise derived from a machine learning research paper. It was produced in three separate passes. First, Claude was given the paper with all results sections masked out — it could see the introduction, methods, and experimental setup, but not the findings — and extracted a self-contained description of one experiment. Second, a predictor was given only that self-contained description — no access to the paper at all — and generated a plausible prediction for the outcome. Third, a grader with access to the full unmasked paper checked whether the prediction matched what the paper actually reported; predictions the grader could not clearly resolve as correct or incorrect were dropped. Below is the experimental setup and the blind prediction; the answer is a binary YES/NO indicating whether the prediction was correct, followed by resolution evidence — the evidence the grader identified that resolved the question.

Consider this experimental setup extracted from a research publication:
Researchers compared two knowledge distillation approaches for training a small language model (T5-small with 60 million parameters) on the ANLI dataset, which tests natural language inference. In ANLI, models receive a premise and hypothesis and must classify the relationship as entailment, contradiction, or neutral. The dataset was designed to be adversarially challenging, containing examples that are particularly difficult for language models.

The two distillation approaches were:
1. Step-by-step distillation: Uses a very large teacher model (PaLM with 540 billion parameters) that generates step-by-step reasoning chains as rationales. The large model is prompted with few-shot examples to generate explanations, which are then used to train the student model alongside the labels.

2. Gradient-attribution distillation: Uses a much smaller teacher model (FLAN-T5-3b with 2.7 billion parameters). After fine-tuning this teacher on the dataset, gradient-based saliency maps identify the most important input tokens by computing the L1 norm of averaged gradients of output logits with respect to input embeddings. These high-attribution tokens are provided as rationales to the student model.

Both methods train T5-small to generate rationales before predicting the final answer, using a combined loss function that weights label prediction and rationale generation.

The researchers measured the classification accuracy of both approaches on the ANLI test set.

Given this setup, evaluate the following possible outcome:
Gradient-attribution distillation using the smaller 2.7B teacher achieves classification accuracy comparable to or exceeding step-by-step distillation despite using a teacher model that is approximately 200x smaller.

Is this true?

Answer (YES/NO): YES